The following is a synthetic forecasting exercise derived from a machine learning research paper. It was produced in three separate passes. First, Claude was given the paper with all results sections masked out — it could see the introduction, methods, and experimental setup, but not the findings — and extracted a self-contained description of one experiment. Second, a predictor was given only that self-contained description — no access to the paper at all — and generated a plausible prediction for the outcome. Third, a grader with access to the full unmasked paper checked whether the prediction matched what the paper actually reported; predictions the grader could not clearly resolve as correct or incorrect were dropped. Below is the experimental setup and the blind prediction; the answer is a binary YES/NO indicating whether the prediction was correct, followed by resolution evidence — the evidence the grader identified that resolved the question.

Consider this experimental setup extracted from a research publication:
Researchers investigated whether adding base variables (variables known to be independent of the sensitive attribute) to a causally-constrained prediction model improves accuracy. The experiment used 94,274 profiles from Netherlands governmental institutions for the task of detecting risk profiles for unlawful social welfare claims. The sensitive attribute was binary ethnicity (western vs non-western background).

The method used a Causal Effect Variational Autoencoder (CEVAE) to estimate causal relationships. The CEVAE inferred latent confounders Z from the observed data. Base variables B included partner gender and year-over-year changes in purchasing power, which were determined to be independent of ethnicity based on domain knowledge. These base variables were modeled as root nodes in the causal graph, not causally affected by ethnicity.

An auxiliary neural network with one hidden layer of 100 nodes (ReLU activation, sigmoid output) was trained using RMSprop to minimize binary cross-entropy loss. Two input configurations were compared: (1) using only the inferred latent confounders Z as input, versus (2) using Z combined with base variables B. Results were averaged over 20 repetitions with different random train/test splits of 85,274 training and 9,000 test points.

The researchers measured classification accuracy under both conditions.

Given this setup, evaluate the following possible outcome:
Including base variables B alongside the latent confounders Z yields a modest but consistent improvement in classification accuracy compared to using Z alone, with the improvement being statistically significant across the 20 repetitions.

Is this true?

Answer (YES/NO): YES